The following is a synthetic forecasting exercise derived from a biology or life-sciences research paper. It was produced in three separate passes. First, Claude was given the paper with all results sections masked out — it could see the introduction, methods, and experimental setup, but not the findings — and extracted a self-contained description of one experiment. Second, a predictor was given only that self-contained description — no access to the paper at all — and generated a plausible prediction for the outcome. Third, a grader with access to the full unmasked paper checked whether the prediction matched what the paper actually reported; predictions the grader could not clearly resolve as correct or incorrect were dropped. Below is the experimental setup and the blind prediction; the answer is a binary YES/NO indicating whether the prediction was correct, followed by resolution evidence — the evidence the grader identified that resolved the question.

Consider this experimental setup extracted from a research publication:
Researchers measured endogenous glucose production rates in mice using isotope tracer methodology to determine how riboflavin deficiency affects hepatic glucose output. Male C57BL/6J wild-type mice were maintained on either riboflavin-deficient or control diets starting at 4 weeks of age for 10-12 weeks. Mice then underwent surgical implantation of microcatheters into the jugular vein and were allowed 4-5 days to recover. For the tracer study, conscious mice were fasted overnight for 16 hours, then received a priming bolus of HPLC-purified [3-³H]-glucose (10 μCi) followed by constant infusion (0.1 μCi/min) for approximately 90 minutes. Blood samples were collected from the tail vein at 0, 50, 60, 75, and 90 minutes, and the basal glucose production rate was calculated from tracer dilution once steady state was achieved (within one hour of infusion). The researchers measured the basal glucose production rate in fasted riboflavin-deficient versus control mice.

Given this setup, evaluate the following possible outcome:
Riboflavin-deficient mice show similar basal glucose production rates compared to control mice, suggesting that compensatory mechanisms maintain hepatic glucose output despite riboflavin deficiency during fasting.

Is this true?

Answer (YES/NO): NO